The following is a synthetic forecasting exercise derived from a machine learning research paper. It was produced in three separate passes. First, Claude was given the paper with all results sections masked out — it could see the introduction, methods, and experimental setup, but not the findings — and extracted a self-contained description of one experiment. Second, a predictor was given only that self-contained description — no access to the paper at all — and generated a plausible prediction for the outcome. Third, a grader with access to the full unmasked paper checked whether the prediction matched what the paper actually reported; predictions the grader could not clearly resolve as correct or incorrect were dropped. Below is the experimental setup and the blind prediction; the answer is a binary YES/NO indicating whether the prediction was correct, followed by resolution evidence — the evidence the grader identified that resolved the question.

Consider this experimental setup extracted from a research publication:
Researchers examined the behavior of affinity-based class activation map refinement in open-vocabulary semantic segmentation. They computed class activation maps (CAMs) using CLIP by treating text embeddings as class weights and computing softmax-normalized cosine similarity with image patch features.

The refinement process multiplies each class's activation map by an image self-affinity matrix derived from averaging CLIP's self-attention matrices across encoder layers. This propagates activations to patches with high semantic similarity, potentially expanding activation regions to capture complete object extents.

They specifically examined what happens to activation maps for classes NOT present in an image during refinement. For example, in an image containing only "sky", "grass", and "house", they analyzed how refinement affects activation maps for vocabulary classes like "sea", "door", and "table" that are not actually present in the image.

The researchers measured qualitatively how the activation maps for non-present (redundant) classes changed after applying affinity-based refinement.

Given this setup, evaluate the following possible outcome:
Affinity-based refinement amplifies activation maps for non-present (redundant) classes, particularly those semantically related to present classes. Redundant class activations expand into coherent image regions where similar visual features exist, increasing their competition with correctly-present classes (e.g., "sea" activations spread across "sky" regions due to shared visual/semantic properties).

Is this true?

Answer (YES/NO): NO